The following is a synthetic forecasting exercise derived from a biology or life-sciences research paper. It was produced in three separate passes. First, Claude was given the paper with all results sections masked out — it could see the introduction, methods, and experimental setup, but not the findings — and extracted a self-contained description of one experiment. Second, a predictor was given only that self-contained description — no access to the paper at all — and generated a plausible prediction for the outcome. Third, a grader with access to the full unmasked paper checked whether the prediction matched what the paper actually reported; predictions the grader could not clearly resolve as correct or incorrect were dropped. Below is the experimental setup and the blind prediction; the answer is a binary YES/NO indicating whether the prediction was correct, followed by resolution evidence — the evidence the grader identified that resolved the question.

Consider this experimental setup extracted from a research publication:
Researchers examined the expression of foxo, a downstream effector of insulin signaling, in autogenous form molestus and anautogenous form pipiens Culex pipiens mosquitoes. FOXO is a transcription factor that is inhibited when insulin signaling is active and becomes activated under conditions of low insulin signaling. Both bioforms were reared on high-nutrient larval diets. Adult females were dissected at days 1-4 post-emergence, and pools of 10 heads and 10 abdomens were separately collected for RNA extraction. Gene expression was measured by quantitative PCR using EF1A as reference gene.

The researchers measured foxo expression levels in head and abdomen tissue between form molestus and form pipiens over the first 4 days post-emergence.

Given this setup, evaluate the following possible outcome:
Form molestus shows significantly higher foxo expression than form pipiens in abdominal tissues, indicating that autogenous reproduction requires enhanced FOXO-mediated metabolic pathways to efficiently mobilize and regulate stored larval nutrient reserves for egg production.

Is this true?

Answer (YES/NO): NO